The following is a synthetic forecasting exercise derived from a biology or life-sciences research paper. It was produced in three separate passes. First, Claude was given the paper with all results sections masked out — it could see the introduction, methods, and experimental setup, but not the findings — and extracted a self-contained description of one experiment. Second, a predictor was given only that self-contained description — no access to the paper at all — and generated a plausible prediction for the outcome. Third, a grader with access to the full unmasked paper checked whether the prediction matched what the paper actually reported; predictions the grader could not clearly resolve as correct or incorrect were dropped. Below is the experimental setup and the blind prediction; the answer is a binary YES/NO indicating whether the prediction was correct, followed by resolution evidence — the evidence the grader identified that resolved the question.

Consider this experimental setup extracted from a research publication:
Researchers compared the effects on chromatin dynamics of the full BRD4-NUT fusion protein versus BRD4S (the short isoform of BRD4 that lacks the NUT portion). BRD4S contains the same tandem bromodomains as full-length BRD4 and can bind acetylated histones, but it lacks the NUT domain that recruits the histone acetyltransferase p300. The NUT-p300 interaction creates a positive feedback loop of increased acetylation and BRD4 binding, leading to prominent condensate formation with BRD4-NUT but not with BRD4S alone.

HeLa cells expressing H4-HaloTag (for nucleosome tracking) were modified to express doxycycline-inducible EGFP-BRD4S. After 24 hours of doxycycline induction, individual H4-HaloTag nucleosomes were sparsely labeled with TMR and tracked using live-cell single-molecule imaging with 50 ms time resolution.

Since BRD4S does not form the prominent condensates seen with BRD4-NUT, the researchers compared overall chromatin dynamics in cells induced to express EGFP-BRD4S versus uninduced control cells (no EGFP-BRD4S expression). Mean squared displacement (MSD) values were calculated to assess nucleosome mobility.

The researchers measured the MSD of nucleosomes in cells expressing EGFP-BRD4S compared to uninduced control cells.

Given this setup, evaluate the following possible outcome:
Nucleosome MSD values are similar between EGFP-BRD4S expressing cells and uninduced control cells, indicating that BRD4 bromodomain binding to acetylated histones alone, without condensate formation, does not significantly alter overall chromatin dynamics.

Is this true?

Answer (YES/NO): NO